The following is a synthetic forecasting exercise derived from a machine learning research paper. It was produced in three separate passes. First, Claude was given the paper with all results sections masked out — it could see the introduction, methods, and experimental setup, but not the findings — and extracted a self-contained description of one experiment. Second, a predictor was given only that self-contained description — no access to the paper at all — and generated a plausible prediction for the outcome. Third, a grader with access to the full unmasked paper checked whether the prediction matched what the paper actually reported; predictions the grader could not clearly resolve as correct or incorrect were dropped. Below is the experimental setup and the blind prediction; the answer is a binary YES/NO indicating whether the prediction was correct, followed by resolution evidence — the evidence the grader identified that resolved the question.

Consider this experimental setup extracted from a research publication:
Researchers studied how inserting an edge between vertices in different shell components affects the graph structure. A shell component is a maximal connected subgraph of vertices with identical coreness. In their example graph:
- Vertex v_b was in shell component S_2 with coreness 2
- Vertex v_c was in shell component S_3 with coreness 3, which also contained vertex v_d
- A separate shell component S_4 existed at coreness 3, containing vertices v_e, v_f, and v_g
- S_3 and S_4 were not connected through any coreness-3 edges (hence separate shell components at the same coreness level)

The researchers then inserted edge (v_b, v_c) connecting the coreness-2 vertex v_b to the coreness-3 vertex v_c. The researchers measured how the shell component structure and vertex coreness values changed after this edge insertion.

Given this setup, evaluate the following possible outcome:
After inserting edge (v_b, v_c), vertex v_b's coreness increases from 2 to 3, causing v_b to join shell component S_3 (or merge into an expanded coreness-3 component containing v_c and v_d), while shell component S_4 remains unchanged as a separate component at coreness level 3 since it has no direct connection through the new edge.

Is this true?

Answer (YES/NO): NO